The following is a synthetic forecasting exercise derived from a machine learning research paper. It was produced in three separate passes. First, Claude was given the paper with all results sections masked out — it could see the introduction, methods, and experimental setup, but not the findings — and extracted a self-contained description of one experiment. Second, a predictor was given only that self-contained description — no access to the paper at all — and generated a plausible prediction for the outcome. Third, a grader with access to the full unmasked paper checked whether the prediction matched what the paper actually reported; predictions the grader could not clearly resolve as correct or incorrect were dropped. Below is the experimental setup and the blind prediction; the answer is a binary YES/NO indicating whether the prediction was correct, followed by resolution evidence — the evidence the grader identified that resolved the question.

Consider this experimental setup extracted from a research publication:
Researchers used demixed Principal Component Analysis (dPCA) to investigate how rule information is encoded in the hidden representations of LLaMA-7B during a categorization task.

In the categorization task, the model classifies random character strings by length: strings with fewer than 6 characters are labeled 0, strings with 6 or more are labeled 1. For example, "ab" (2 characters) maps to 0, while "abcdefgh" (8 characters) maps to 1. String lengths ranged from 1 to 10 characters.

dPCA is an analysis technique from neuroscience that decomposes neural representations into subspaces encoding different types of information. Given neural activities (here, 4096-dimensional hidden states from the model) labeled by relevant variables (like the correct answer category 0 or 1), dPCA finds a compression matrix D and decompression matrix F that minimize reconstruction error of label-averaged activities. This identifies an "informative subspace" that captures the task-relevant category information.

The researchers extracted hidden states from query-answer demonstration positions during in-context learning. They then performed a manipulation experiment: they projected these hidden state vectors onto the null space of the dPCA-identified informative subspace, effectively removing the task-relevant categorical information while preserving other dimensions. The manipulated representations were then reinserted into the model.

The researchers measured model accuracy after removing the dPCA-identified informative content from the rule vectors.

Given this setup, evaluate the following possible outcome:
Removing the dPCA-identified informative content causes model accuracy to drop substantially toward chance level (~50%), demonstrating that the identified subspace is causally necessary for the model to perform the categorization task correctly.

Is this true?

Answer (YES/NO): NO